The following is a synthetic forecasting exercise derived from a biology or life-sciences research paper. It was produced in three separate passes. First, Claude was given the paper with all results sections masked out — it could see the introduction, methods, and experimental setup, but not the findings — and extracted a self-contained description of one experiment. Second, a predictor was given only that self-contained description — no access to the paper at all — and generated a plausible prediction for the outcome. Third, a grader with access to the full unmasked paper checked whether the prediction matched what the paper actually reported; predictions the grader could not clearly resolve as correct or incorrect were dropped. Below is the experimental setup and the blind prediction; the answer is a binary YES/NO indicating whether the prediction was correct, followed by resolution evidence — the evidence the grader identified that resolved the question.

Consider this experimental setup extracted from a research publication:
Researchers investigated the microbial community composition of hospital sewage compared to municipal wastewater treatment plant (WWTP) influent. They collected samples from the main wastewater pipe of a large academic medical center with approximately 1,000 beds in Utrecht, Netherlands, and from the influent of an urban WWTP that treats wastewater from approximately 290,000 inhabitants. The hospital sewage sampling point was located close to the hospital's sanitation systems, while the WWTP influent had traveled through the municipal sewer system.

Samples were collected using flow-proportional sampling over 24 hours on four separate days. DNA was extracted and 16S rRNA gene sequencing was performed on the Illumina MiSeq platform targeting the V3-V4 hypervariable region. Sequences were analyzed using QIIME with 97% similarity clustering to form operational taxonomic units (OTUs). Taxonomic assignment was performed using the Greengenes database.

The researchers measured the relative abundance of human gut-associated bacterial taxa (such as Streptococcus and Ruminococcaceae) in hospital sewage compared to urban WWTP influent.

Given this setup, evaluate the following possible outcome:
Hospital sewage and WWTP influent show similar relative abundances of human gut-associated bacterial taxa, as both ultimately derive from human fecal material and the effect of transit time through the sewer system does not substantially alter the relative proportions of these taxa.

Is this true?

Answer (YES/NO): NO